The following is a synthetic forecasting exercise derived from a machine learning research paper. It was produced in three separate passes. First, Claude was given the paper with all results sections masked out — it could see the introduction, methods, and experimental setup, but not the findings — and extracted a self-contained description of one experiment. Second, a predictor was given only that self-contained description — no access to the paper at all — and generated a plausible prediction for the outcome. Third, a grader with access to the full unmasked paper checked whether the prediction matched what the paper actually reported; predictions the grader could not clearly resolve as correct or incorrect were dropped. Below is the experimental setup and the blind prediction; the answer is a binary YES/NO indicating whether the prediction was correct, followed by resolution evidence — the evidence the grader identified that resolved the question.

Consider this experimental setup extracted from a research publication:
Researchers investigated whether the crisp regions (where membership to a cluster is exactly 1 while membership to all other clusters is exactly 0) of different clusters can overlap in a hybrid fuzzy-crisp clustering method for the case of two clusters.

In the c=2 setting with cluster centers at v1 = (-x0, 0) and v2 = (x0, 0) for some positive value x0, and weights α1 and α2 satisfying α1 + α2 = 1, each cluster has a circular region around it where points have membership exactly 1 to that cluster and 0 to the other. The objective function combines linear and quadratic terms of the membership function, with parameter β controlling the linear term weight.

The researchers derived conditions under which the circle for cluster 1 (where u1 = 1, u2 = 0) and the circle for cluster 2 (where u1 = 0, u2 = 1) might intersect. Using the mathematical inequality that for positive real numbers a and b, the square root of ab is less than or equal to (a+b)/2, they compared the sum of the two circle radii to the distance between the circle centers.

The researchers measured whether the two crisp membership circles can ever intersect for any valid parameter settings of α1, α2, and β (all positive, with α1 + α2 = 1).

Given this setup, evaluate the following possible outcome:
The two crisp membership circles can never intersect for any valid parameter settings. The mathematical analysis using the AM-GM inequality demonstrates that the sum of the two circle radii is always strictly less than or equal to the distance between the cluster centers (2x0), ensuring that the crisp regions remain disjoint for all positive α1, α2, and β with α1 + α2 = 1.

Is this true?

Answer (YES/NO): NO